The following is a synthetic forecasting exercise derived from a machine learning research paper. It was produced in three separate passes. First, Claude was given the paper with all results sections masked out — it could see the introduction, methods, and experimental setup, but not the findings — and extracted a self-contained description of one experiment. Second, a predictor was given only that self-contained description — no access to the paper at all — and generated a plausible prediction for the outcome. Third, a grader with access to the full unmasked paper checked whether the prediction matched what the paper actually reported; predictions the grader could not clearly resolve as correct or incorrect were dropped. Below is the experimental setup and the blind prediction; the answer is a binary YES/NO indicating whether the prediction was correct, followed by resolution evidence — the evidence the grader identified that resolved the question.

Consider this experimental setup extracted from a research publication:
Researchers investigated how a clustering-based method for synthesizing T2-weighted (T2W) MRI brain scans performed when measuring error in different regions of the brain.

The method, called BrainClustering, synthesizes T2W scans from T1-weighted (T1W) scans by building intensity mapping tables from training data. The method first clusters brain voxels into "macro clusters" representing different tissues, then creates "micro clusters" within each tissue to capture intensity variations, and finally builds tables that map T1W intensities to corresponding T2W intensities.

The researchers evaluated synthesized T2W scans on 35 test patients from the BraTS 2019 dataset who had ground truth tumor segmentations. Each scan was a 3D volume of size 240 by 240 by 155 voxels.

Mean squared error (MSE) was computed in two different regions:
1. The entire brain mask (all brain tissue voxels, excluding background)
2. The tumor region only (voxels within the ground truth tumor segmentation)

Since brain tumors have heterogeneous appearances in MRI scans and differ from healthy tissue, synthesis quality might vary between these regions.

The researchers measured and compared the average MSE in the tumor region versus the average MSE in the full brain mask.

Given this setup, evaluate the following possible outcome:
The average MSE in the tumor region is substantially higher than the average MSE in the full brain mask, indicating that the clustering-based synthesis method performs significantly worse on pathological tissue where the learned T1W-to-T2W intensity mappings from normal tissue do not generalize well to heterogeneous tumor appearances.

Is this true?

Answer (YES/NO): NO